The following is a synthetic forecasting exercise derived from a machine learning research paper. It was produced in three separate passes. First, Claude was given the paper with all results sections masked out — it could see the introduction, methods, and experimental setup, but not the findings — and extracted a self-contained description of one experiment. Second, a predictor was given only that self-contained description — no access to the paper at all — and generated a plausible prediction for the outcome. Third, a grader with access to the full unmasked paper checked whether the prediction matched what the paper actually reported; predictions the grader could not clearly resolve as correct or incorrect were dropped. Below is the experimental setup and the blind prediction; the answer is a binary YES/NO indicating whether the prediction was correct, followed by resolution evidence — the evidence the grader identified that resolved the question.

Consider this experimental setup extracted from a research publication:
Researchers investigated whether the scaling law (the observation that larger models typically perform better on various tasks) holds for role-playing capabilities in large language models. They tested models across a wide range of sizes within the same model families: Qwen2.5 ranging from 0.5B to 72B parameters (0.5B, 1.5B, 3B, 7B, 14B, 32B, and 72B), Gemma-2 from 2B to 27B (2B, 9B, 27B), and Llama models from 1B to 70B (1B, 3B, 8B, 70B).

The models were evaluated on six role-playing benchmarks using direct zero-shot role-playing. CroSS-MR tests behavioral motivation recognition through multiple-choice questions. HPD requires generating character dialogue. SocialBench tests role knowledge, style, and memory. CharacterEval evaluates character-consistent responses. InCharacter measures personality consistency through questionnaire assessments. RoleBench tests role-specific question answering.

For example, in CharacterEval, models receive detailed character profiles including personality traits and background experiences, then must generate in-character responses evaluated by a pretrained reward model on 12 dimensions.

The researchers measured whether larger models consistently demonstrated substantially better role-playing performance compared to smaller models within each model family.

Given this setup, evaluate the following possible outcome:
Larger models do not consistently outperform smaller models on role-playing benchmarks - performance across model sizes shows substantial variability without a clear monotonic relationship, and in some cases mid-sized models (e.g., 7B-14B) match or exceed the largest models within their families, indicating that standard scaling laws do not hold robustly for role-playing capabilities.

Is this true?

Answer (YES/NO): NO